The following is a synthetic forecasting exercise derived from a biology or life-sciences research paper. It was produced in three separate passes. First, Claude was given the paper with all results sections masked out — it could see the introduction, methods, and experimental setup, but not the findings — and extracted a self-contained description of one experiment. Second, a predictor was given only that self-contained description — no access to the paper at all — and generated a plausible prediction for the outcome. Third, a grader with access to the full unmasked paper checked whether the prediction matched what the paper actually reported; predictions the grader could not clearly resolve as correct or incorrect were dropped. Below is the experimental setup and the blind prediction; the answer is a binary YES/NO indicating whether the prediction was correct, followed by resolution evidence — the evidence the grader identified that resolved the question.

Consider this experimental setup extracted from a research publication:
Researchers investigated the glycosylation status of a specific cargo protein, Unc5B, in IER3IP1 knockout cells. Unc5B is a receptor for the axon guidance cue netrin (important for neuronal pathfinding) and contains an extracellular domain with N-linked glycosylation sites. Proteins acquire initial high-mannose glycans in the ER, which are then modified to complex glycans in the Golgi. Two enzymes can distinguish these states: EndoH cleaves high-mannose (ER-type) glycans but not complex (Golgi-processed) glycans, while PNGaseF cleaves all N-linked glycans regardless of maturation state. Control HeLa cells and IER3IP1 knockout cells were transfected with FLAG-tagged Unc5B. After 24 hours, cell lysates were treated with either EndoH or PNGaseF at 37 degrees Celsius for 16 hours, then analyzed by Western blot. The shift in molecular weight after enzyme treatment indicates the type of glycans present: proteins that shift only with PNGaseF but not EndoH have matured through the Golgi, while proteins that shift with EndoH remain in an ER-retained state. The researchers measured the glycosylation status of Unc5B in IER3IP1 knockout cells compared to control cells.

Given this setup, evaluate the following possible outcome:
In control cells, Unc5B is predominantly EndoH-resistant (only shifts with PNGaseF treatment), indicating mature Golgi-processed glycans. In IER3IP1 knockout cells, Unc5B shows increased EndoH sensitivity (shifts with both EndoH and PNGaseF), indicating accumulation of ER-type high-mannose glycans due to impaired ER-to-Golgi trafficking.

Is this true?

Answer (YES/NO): YES